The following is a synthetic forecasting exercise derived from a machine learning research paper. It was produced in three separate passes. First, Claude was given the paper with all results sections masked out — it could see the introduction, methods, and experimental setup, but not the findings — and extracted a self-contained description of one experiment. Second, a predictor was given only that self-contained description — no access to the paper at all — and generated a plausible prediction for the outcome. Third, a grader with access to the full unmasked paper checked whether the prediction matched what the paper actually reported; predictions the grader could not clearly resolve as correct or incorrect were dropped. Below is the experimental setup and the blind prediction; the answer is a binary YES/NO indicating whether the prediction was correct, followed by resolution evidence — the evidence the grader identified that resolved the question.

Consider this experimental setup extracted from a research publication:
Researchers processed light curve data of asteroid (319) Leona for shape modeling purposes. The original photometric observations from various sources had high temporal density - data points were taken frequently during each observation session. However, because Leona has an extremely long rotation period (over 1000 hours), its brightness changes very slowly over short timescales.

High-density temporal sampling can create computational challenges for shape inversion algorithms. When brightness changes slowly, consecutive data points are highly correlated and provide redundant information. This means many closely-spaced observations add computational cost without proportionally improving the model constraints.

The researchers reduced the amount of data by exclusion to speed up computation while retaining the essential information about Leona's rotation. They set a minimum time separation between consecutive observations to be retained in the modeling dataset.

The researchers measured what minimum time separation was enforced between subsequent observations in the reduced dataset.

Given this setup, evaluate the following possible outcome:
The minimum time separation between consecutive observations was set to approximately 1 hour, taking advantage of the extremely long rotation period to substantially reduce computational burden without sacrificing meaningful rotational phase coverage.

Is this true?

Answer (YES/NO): NO